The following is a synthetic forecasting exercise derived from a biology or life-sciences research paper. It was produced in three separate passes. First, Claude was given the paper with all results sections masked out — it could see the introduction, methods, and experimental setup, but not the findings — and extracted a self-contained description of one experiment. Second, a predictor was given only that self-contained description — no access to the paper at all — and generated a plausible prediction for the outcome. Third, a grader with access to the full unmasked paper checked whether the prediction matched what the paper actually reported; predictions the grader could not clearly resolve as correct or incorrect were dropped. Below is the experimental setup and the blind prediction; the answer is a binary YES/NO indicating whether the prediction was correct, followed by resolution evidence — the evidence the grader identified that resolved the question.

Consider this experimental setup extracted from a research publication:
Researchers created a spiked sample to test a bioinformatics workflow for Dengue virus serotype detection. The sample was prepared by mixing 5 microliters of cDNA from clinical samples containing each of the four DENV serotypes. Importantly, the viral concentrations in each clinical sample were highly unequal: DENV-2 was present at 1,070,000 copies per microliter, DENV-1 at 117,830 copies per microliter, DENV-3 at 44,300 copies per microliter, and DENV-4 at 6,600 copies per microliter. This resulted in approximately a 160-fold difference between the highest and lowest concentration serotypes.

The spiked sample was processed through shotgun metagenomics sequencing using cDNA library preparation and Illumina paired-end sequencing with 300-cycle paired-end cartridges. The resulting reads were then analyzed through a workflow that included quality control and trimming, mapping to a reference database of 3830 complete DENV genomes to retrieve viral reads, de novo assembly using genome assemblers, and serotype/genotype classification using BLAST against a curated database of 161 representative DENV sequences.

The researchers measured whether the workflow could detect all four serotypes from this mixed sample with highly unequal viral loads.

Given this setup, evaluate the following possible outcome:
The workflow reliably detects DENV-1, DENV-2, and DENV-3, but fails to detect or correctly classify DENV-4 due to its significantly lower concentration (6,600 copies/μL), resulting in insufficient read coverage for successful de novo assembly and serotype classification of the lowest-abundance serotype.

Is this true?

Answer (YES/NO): NO